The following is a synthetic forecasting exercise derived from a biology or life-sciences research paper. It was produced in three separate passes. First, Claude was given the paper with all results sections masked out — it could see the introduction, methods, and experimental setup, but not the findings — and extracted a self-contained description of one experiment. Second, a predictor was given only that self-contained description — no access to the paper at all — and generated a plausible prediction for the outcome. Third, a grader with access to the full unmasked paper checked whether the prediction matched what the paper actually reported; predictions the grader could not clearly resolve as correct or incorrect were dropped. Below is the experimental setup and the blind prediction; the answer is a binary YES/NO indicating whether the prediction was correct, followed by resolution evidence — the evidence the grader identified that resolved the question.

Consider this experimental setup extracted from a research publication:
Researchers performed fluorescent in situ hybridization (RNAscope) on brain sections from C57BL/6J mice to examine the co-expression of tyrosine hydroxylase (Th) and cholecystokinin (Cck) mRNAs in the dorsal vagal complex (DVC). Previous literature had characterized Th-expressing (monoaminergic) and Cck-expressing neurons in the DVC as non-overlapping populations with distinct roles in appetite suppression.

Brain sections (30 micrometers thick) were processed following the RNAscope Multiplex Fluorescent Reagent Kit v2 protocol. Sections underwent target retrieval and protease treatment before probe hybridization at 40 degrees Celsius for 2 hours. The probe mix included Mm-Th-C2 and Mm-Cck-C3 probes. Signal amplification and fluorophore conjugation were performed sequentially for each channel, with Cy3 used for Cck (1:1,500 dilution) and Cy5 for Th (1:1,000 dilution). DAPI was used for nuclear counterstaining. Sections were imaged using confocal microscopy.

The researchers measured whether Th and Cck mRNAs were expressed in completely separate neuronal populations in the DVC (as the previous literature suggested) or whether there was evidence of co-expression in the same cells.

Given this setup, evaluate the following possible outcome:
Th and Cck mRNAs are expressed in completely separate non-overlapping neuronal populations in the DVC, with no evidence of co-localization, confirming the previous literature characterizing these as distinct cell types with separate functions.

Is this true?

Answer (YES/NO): NO